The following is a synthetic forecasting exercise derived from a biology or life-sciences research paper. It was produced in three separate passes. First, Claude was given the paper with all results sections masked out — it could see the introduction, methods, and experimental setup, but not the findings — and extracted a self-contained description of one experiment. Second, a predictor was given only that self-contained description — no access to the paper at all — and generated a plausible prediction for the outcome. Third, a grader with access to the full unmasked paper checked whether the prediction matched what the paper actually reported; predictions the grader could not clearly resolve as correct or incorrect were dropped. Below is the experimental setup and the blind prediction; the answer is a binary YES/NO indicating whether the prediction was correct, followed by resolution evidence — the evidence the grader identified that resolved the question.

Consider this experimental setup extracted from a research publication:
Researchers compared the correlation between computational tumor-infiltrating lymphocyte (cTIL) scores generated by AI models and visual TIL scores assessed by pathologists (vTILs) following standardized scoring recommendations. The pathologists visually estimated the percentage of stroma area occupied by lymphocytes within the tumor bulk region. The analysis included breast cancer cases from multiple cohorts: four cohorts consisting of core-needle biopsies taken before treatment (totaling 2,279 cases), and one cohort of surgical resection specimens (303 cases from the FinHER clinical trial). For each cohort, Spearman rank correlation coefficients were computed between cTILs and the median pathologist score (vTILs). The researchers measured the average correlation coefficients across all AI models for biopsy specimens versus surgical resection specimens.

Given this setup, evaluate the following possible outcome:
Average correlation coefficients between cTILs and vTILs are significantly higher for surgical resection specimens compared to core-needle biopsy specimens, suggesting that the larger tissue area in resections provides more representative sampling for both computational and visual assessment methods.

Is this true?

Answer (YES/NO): YES